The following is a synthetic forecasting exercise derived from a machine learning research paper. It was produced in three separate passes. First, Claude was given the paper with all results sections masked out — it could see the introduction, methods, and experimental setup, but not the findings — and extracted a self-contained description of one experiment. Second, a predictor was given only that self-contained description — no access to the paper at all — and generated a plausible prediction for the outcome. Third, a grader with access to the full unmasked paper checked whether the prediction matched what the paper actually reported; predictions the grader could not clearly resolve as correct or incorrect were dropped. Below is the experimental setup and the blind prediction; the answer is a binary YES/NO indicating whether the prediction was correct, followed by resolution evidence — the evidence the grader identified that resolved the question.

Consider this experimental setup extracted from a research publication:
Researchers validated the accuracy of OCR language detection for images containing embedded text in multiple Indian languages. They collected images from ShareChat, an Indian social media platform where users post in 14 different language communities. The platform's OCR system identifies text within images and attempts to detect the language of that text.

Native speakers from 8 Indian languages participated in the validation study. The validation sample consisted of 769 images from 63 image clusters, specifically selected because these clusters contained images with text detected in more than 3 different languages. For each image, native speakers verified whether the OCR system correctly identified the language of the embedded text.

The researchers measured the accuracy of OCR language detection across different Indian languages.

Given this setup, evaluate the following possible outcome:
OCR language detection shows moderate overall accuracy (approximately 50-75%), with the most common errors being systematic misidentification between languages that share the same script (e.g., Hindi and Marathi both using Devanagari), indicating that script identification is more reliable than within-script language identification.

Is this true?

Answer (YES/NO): NO